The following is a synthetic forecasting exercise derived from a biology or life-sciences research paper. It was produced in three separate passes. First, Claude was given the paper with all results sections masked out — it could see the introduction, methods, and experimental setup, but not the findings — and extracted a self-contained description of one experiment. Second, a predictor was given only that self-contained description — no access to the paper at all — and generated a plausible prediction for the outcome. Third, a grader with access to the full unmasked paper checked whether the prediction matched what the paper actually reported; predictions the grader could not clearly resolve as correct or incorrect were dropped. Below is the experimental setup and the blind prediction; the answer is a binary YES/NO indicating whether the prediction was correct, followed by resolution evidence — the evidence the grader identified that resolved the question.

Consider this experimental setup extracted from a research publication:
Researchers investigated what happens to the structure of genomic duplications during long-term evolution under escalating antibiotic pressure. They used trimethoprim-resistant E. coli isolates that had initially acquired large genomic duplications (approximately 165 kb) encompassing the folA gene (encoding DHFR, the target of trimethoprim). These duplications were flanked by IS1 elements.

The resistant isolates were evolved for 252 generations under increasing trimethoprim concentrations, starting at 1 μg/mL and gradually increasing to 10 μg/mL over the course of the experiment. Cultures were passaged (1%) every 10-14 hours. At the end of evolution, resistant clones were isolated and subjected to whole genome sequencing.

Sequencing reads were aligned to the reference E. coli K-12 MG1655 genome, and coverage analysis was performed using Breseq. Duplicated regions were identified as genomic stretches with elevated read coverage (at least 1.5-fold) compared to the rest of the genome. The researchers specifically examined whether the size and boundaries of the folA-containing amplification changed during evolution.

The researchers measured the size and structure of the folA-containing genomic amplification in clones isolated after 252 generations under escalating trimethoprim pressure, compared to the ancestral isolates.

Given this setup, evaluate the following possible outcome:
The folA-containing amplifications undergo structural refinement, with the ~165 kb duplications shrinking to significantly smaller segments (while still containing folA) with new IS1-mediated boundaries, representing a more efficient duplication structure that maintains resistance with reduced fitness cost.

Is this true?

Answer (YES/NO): NO